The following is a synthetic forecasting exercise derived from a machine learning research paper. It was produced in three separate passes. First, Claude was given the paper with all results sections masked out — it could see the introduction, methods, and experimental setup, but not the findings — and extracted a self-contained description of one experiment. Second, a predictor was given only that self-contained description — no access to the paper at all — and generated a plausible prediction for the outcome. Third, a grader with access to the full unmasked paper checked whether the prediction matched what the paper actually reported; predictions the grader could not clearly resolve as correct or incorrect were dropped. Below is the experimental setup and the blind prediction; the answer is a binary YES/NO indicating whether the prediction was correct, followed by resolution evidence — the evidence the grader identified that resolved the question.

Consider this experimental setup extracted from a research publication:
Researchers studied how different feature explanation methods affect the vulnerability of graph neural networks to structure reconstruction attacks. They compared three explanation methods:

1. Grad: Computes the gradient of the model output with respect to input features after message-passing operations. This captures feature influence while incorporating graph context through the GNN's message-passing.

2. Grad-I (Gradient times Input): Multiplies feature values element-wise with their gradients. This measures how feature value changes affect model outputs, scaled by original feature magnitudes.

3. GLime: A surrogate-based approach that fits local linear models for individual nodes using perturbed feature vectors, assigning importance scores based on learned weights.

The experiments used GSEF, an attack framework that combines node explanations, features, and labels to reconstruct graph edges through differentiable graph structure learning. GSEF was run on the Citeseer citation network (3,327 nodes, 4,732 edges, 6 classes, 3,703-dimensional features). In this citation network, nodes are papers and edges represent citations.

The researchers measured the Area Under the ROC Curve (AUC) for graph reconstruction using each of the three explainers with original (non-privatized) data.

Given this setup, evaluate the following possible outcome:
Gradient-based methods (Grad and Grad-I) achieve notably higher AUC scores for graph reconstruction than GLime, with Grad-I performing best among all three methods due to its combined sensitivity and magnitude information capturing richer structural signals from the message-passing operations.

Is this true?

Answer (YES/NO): YES